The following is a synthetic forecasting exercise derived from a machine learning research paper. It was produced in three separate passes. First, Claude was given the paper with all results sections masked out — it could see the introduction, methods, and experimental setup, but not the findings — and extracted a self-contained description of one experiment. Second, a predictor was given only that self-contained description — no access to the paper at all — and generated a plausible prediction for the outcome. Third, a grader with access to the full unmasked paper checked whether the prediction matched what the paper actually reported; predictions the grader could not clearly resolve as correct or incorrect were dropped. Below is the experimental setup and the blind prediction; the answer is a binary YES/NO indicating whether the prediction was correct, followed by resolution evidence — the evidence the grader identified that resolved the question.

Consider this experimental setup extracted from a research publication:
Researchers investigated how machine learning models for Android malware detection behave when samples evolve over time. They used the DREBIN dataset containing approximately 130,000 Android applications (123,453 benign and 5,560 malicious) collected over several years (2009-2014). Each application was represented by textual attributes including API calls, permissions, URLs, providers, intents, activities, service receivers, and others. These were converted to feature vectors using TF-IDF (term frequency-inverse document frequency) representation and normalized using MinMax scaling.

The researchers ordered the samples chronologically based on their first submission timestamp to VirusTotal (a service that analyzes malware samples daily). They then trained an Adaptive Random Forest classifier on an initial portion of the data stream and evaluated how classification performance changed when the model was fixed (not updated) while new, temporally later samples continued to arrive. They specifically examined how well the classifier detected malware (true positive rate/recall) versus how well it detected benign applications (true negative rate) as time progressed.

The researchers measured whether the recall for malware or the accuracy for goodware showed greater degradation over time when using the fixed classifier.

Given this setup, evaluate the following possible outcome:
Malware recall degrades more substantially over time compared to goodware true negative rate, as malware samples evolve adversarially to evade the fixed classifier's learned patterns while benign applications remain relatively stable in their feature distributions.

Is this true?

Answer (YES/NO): YES